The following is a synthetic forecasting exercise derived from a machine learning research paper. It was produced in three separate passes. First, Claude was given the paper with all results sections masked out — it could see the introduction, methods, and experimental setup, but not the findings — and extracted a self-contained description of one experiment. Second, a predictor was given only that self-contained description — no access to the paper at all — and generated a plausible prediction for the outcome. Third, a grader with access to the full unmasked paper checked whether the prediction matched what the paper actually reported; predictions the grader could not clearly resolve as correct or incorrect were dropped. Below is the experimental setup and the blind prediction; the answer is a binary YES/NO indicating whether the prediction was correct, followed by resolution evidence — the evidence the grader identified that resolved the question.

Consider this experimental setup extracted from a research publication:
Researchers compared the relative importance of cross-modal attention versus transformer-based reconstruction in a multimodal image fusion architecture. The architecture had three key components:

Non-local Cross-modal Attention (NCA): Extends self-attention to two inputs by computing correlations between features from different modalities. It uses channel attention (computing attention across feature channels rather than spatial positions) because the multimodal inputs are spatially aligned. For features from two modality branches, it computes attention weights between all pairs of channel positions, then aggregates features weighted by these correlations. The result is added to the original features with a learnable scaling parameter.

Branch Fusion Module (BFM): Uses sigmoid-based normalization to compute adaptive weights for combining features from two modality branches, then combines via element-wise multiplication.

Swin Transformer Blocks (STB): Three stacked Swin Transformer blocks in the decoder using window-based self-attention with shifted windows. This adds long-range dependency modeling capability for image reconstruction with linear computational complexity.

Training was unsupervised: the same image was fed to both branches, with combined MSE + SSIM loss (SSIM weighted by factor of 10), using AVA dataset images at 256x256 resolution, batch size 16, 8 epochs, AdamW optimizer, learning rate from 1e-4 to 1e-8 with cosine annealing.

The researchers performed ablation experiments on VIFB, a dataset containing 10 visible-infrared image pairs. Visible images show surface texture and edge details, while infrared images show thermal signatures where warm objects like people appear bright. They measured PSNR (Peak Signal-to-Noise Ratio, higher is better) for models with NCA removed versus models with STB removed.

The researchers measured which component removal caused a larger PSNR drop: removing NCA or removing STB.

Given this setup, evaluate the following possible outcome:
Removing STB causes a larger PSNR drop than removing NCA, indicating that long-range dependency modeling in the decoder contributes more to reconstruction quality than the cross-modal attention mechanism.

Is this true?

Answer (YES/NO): NO